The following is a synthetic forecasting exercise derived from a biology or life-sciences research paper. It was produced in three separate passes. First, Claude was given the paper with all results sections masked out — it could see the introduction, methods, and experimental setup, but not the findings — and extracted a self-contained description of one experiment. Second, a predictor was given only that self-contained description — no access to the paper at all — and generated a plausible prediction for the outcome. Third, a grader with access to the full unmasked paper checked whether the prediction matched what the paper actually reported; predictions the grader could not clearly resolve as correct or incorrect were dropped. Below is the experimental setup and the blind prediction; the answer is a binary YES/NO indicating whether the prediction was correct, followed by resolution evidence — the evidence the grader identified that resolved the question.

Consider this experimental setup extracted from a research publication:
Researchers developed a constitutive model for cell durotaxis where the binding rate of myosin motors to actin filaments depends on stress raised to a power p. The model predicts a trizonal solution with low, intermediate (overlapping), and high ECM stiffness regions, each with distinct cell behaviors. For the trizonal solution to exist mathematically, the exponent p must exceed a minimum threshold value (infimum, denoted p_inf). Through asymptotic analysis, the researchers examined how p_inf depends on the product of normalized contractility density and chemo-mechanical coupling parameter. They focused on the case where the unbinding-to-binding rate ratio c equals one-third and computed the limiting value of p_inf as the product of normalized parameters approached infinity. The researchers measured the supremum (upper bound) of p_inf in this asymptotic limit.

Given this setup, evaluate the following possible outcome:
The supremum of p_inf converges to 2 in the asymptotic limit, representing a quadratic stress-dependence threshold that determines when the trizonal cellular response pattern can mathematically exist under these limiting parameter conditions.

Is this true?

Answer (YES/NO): NO